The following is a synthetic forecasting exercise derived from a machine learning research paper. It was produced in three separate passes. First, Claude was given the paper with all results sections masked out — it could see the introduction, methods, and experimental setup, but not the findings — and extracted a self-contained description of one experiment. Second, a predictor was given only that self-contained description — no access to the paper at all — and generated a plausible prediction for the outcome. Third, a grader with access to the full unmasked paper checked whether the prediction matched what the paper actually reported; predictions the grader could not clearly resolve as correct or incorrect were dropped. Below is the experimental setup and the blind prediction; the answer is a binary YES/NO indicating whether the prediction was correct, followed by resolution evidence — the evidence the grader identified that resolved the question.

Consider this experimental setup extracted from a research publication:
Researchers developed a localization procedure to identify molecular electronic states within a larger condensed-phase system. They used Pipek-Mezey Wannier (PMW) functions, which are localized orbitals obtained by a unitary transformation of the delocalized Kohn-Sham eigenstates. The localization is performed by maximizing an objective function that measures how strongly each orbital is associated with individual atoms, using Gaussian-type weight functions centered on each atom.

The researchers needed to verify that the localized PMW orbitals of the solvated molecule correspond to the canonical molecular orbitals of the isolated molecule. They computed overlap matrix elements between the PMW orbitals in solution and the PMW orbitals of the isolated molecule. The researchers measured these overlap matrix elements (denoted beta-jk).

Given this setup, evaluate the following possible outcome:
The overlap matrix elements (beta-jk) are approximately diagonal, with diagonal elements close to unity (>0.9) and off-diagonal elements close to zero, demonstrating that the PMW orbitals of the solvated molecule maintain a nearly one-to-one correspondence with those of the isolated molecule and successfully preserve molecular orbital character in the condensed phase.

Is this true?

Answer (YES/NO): YES